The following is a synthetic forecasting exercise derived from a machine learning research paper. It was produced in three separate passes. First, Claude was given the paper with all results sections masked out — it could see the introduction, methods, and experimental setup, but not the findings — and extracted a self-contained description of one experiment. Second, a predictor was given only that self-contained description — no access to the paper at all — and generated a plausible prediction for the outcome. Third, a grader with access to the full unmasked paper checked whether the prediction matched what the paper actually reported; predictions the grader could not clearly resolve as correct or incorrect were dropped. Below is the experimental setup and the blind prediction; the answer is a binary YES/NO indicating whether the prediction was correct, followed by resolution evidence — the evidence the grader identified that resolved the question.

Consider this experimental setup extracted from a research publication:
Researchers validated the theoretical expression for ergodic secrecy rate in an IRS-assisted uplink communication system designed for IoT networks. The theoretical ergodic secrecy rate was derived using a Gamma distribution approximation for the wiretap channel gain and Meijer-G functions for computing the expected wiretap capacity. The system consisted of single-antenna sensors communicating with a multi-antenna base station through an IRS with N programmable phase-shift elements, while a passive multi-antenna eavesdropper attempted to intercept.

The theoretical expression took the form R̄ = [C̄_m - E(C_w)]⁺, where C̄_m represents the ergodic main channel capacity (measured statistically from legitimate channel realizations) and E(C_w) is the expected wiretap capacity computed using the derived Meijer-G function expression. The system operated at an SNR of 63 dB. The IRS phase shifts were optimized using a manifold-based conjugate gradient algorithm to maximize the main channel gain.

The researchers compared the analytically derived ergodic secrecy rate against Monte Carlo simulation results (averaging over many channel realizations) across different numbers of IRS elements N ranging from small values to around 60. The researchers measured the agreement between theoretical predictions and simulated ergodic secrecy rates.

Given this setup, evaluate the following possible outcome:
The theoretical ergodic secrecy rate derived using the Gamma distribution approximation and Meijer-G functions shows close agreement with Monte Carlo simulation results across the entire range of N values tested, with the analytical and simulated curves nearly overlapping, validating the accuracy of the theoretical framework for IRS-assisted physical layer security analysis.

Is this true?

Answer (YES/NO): YES